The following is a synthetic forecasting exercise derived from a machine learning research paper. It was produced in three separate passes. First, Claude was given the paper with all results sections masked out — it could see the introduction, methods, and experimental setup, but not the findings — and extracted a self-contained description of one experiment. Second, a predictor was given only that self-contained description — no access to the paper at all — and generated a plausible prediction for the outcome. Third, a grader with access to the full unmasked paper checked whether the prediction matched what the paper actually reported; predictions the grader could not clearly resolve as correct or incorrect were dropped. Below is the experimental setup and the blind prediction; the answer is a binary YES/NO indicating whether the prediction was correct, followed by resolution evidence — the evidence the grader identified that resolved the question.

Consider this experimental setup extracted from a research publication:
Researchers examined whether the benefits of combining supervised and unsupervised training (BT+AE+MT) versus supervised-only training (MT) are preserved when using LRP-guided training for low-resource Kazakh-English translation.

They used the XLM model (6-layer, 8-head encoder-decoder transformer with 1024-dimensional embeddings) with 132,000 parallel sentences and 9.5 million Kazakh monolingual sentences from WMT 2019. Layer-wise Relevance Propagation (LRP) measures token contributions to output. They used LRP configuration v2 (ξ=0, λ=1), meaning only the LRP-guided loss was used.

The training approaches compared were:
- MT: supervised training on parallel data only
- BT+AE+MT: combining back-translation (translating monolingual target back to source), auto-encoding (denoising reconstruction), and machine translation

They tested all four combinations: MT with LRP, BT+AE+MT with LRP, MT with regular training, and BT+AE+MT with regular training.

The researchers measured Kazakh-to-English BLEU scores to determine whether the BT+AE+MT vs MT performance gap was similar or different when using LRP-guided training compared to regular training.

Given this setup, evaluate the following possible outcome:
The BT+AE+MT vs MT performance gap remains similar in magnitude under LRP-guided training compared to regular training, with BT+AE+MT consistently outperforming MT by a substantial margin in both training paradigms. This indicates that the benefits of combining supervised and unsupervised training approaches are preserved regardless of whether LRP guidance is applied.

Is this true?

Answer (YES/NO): NO